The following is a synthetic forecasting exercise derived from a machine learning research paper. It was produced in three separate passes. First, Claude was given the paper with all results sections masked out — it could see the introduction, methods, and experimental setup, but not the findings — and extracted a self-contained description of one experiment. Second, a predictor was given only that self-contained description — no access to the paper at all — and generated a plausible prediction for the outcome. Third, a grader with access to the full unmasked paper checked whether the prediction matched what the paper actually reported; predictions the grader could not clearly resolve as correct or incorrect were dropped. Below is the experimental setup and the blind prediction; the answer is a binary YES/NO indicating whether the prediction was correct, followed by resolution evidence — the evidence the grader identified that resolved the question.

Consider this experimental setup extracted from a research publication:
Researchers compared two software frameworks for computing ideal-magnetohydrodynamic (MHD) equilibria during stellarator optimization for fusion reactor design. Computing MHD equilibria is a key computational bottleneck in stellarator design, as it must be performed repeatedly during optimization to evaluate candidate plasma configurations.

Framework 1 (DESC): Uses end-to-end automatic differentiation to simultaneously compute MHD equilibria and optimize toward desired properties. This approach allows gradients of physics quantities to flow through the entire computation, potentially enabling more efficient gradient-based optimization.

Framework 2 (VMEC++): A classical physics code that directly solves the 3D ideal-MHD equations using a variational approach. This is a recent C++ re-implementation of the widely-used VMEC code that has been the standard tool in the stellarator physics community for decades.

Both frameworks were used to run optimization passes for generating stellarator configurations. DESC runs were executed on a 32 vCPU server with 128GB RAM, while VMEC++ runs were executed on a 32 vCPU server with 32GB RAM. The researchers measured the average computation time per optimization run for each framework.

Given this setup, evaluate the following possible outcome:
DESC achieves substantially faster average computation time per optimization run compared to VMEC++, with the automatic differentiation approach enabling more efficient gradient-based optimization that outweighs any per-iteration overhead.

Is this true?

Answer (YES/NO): YES